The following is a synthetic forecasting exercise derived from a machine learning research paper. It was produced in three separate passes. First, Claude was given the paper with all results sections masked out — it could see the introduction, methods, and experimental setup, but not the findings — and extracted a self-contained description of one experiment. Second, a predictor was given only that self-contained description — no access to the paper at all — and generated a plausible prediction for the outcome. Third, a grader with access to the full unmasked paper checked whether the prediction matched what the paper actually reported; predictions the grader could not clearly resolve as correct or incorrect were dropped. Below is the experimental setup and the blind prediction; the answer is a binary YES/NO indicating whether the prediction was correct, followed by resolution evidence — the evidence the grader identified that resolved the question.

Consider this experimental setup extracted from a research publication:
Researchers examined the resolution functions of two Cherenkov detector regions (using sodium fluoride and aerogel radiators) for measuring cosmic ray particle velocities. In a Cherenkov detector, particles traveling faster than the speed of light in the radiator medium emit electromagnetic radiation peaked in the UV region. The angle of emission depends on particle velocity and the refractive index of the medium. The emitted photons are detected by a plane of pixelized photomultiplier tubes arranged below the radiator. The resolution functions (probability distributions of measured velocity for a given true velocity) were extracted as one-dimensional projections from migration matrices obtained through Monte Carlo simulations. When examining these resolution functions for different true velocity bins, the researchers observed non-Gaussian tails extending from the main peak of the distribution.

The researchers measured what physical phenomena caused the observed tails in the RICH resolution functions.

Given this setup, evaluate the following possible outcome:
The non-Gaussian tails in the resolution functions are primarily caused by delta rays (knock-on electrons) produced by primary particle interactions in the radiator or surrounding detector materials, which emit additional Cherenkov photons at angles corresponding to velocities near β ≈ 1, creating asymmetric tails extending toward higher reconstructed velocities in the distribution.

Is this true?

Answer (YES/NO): NO